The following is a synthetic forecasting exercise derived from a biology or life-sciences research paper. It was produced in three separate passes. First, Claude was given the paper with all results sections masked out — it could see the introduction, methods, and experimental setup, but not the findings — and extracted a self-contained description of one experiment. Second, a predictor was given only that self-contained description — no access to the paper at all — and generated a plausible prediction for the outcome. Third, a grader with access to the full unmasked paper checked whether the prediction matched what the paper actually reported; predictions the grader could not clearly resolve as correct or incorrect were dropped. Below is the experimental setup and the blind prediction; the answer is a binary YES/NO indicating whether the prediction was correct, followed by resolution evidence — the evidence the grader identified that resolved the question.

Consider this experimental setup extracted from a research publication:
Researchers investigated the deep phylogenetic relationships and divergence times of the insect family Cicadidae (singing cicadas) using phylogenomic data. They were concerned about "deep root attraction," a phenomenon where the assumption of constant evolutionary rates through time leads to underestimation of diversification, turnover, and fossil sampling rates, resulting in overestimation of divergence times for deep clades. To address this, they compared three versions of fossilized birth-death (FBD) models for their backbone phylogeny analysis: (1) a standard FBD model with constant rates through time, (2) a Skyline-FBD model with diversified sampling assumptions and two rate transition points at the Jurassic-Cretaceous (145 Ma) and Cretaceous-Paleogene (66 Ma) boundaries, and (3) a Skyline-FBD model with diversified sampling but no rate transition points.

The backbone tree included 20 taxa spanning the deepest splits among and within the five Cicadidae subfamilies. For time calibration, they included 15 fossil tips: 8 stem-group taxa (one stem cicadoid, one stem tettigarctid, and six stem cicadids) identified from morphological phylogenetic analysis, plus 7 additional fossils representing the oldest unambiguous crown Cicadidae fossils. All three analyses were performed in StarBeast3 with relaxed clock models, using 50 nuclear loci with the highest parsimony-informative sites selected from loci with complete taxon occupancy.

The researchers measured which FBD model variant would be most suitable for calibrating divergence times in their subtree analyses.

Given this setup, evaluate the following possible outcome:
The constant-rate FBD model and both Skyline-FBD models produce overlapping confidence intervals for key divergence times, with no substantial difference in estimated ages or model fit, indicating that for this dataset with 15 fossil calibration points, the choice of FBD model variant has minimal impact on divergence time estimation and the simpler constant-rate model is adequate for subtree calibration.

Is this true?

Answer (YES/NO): NO